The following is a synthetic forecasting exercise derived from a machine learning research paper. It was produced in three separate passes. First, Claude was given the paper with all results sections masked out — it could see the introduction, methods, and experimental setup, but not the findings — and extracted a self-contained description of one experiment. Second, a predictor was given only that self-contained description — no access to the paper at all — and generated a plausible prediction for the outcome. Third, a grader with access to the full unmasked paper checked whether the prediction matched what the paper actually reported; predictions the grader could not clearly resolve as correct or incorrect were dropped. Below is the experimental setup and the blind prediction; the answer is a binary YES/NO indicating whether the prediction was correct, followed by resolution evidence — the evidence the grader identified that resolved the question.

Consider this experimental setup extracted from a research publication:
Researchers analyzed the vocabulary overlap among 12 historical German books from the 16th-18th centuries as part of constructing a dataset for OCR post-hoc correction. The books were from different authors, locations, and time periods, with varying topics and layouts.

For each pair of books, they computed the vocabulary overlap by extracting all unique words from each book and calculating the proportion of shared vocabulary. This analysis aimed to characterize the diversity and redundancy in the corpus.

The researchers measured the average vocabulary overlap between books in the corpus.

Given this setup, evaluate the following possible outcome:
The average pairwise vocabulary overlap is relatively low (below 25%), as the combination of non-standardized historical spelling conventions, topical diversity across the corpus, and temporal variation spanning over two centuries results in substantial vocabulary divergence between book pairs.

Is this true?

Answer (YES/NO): YES